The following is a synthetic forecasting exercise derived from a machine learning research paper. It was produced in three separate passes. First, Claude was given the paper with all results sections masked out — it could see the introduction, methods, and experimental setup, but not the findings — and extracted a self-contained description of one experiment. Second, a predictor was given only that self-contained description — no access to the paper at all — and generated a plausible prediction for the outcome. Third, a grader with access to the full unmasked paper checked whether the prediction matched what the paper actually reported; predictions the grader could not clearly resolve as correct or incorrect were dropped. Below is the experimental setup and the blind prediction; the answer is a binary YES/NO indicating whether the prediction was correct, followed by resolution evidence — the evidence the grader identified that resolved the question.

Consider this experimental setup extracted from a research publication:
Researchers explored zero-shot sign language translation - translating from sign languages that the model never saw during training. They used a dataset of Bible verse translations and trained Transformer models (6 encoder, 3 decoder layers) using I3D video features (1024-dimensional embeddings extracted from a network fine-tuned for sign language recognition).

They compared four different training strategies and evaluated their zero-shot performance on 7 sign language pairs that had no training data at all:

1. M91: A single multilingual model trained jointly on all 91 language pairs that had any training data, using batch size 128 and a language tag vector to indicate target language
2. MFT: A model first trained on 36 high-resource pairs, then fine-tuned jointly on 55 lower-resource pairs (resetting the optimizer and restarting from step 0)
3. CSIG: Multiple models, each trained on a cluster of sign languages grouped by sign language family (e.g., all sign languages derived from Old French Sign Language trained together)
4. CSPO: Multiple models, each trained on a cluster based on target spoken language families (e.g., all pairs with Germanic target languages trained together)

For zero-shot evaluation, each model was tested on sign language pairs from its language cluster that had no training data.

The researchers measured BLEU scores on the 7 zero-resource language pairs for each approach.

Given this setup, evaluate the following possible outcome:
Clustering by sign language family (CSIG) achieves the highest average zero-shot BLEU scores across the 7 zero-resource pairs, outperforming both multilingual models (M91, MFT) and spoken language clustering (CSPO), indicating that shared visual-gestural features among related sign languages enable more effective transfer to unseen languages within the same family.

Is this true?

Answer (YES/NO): NO